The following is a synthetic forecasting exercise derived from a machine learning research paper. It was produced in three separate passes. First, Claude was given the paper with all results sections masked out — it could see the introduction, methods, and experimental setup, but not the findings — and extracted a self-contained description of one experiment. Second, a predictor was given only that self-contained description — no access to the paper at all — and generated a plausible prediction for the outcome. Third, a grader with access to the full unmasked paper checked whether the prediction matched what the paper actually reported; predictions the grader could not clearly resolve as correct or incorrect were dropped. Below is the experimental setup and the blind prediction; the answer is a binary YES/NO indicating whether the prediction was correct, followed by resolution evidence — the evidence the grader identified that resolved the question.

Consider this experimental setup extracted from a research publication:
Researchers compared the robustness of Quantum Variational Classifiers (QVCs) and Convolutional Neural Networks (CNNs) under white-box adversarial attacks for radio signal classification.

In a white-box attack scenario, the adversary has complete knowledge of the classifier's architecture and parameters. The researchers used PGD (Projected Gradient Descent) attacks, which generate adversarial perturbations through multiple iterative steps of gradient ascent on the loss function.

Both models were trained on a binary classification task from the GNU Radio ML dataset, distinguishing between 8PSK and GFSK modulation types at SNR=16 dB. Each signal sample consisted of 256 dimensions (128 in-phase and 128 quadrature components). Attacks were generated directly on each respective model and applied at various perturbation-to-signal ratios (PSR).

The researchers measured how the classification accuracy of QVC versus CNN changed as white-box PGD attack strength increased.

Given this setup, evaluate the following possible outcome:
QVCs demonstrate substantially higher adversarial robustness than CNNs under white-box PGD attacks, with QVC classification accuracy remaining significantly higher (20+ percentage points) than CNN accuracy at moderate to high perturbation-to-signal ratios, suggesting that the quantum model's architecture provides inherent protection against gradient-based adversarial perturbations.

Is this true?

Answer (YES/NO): NO